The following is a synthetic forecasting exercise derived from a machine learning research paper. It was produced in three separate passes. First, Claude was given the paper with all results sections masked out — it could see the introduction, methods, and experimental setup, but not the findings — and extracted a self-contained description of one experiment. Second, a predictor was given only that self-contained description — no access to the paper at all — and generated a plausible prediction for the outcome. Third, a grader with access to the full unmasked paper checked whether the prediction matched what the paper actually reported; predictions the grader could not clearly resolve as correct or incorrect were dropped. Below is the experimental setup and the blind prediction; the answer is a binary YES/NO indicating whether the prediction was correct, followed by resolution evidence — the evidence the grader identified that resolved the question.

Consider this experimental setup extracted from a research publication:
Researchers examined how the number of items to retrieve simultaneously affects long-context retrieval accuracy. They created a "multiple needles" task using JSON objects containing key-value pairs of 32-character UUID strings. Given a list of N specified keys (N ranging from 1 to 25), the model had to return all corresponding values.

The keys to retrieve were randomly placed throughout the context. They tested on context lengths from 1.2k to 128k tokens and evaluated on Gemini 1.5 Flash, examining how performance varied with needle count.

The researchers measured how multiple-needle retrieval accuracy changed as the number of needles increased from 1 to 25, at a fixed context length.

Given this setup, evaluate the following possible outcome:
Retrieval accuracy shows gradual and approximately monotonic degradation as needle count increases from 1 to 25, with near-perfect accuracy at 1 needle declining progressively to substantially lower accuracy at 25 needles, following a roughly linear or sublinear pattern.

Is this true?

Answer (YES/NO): NO